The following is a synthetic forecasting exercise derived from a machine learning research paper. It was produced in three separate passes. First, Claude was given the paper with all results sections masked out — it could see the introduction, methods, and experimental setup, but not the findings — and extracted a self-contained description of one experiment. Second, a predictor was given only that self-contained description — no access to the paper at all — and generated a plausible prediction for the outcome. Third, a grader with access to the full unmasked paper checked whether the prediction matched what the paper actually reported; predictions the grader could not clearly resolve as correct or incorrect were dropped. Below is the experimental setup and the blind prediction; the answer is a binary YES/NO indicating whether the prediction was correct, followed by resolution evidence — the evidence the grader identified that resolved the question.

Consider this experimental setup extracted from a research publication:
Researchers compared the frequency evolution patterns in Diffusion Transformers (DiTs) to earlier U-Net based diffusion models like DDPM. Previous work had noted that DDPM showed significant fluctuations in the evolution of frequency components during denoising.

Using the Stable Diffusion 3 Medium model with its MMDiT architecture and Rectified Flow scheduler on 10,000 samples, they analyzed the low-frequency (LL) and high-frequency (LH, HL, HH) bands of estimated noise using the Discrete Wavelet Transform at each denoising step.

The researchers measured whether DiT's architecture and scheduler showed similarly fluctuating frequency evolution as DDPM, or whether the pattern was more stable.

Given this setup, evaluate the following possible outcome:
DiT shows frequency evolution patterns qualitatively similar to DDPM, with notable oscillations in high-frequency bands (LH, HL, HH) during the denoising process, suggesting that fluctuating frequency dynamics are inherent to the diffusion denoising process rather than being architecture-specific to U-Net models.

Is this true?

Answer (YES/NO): NO